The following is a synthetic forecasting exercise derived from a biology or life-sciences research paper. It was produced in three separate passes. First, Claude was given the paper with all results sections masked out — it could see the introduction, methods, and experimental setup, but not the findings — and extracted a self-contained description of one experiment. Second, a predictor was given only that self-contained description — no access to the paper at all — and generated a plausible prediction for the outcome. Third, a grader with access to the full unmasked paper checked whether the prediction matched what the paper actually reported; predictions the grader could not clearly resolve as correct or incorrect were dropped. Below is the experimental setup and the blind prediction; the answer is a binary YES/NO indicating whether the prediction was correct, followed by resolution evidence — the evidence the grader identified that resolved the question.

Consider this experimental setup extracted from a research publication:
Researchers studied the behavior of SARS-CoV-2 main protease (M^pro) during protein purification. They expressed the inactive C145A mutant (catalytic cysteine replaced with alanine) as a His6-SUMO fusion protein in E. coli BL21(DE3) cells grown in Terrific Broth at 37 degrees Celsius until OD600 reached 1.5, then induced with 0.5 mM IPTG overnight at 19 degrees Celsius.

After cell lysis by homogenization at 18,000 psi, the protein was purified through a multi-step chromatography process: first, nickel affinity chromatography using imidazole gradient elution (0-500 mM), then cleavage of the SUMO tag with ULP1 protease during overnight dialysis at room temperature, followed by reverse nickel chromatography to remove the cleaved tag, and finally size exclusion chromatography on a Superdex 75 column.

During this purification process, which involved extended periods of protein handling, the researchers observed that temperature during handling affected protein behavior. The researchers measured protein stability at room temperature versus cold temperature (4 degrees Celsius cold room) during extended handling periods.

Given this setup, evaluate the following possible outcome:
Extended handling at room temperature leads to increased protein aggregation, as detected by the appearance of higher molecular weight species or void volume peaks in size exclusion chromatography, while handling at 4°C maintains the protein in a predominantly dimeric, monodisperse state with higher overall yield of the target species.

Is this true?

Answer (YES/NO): NO